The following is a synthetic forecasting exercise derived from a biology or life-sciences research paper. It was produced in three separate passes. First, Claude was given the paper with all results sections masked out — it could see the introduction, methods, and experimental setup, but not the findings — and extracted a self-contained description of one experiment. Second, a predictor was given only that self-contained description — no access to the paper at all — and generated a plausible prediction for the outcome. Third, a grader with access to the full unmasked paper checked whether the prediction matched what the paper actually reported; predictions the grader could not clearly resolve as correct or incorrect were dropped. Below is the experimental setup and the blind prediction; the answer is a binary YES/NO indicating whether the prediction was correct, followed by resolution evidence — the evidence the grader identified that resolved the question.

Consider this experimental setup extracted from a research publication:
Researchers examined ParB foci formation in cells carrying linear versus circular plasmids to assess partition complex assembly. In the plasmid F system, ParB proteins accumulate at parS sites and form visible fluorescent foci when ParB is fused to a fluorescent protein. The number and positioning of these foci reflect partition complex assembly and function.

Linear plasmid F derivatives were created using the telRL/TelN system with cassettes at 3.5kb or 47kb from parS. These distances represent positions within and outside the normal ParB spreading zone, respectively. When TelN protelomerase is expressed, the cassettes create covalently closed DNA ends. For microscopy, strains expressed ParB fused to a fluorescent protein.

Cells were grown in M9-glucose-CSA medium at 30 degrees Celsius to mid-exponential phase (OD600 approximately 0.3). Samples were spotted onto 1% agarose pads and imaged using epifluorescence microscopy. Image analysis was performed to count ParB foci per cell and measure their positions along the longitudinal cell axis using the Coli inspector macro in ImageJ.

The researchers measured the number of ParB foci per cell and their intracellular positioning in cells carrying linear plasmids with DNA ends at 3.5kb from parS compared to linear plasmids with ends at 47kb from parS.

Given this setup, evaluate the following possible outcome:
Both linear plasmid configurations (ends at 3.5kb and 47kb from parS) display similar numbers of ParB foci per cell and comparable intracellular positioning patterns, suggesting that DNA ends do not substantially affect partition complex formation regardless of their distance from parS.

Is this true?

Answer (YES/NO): YES